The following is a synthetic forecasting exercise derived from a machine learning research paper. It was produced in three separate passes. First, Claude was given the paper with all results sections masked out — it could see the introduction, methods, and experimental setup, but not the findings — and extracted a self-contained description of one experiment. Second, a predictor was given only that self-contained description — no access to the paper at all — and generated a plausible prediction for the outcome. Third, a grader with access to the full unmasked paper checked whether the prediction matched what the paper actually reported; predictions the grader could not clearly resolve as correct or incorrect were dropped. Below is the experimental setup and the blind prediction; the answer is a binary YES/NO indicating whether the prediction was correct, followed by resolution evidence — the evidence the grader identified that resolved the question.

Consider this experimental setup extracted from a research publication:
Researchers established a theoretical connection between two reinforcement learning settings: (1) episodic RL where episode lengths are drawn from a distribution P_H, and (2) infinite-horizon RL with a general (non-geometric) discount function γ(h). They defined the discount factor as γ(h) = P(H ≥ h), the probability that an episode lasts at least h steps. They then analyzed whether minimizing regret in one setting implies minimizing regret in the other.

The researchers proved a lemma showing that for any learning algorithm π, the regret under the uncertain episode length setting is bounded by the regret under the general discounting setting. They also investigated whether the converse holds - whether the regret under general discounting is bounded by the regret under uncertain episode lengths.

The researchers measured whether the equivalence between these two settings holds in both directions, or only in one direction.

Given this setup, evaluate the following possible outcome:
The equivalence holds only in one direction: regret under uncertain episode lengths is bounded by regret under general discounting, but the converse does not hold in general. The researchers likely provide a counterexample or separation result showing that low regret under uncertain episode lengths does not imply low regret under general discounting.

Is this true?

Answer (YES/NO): NO